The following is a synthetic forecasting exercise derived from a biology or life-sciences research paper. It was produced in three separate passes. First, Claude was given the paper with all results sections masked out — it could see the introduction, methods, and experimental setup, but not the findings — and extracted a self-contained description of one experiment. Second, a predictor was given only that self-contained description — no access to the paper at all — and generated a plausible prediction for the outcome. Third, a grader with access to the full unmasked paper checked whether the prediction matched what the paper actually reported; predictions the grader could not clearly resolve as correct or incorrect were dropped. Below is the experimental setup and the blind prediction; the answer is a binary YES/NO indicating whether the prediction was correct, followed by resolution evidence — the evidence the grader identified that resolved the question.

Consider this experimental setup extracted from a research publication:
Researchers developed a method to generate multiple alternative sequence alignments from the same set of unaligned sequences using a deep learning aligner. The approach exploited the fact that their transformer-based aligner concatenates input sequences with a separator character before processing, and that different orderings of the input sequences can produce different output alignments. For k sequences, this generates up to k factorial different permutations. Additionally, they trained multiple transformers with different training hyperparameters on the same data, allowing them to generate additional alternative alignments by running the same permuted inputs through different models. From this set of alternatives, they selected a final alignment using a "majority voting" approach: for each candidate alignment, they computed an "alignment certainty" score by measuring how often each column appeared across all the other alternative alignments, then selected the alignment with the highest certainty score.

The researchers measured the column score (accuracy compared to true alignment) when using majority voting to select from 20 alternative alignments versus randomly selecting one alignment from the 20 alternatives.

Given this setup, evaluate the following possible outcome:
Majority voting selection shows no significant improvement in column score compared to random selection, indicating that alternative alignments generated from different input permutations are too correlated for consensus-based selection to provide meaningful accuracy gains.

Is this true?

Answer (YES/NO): NO